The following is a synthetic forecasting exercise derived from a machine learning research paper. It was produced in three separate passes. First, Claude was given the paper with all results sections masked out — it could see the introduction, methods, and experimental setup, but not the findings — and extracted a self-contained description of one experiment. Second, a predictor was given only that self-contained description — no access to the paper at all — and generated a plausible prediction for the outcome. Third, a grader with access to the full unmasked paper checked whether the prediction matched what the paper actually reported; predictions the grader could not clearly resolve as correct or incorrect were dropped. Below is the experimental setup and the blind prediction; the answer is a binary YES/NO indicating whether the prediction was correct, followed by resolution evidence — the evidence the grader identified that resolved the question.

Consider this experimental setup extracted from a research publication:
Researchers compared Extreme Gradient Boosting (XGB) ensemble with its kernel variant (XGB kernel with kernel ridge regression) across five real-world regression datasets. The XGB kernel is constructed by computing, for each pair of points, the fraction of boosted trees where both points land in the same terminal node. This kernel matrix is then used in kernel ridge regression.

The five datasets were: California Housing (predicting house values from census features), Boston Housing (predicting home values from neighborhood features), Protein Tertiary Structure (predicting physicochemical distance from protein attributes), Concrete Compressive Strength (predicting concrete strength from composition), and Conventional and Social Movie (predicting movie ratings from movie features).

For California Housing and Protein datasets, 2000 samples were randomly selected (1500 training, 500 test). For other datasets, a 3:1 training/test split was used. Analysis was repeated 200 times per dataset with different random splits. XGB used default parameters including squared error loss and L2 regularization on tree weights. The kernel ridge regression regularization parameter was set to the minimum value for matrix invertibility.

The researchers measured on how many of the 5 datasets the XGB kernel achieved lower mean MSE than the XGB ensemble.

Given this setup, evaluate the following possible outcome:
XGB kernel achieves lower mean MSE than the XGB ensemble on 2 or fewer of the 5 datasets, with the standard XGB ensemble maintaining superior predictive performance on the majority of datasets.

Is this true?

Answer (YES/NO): NO